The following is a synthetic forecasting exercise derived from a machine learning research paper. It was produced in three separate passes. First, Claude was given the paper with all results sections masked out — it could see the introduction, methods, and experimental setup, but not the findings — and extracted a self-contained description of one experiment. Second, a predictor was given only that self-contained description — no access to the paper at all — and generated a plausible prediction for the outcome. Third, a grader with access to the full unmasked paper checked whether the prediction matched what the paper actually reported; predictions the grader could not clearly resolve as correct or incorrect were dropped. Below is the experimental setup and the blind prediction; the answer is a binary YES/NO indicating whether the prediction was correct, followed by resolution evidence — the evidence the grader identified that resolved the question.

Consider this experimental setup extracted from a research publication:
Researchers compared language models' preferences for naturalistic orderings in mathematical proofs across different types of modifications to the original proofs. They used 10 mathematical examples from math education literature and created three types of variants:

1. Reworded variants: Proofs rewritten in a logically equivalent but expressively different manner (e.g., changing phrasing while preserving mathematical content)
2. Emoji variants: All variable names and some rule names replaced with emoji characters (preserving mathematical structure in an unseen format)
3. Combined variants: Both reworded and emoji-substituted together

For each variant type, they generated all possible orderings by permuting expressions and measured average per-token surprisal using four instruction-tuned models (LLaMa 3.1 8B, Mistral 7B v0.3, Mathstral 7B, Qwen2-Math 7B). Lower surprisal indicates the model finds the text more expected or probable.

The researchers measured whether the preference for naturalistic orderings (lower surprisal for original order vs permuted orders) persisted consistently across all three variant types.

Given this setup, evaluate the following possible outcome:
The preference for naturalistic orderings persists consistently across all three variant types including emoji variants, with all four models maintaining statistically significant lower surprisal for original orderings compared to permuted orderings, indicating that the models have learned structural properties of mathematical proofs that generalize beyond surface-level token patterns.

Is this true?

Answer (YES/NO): NO